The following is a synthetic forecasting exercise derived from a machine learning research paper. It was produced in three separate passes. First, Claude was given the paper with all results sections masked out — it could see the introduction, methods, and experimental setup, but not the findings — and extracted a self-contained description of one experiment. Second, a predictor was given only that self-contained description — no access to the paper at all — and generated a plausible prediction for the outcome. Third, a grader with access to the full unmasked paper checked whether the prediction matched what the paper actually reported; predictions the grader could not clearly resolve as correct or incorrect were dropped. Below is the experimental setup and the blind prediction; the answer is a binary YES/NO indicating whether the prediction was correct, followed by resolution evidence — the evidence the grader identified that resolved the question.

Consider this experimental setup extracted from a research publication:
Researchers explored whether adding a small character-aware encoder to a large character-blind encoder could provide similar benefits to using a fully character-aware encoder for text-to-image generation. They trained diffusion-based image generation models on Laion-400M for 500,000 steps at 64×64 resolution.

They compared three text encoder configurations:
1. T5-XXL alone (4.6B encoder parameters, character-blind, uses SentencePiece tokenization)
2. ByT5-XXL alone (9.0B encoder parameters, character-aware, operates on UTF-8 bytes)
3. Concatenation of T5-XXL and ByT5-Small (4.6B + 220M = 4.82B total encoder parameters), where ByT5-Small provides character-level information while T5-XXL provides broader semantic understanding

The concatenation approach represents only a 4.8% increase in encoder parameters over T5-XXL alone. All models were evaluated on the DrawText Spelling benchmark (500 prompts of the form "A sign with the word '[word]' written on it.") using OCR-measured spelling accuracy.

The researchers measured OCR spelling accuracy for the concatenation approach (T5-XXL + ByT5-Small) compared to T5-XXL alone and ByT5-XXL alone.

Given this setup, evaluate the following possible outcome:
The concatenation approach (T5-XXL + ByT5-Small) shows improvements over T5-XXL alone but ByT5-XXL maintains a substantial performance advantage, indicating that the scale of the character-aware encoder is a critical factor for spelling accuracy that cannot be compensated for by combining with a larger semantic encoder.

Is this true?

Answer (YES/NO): NO